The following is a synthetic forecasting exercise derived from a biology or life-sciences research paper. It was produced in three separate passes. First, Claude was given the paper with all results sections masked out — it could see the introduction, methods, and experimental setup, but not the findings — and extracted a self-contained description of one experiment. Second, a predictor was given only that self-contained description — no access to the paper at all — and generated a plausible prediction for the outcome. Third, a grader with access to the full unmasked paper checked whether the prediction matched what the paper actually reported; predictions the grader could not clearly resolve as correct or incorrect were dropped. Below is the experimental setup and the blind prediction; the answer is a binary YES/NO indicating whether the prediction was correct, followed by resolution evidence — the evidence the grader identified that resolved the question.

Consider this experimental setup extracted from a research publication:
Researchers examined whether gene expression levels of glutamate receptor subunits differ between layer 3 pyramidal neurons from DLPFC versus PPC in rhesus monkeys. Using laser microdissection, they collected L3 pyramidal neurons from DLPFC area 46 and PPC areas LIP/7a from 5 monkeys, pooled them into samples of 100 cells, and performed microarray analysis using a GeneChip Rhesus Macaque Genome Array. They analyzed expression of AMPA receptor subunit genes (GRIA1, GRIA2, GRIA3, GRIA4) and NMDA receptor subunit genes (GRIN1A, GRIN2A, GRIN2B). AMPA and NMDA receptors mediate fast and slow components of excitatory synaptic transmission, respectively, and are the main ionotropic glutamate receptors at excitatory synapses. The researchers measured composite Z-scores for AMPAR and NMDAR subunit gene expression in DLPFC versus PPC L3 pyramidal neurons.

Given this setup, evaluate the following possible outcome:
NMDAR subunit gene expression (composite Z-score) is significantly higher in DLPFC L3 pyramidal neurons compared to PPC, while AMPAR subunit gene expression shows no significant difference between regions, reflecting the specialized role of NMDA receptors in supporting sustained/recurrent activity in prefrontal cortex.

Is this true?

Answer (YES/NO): NO